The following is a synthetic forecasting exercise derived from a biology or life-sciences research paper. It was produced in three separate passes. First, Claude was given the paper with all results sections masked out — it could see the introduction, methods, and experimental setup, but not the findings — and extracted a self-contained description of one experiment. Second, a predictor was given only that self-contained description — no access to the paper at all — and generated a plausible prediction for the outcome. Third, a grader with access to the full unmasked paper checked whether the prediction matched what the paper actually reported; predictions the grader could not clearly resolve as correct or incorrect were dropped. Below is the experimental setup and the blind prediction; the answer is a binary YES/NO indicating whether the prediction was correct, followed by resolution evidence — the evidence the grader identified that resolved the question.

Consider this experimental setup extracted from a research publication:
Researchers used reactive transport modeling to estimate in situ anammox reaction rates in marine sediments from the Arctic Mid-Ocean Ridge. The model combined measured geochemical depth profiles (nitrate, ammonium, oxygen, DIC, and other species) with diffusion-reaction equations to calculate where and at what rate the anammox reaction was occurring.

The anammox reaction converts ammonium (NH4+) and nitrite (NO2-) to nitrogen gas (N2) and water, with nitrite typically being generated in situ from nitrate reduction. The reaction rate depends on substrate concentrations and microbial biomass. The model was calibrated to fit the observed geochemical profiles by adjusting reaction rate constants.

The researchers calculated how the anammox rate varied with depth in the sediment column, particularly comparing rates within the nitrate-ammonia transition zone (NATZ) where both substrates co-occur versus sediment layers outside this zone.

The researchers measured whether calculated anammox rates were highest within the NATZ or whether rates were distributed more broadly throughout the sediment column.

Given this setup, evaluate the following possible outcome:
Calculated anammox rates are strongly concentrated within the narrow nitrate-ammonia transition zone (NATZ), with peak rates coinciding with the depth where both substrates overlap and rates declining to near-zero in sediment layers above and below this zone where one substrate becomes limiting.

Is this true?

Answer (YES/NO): YES